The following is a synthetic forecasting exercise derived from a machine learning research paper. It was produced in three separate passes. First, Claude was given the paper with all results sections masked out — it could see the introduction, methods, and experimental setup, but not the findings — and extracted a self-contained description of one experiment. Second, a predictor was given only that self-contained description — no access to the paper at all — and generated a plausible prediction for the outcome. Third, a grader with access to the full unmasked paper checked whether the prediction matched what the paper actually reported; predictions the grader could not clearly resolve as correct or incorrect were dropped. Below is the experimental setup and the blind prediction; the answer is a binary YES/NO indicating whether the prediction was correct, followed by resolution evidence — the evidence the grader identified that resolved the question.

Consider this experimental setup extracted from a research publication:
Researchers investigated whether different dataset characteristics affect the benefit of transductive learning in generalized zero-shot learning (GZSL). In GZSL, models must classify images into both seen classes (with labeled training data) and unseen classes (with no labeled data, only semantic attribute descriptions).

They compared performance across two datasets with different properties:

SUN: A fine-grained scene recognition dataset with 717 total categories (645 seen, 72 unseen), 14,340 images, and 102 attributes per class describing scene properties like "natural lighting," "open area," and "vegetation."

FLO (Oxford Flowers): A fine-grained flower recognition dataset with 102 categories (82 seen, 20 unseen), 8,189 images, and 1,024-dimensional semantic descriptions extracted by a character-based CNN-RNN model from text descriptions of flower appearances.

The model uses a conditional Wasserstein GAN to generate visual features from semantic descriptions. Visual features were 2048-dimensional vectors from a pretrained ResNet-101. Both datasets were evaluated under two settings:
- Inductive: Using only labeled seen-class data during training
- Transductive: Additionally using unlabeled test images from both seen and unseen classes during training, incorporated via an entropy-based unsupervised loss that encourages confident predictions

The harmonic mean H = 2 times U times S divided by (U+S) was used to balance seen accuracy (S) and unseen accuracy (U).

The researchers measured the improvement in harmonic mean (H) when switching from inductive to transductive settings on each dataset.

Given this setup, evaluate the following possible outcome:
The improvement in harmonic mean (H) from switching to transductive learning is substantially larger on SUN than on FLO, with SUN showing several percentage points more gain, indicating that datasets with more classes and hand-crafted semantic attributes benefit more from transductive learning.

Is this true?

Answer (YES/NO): NO